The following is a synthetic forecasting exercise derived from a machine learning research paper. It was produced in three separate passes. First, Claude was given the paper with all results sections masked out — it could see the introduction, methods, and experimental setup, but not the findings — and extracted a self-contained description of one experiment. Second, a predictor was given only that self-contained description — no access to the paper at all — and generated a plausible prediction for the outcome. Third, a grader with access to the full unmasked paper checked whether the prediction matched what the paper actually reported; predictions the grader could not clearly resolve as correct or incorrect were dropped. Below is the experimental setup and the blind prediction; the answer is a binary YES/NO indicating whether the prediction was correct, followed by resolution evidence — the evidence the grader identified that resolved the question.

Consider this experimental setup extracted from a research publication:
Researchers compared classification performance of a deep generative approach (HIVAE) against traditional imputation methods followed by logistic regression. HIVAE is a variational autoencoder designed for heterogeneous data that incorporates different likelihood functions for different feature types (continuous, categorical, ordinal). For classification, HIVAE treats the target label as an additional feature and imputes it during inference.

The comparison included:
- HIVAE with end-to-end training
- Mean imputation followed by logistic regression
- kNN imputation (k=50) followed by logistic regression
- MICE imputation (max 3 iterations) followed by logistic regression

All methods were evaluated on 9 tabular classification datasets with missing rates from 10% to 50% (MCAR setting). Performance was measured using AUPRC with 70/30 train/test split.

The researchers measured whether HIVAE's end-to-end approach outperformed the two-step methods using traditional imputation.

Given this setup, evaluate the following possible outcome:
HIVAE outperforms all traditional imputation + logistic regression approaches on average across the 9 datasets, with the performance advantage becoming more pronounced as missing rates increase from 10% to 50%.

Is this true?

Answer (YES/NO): NO